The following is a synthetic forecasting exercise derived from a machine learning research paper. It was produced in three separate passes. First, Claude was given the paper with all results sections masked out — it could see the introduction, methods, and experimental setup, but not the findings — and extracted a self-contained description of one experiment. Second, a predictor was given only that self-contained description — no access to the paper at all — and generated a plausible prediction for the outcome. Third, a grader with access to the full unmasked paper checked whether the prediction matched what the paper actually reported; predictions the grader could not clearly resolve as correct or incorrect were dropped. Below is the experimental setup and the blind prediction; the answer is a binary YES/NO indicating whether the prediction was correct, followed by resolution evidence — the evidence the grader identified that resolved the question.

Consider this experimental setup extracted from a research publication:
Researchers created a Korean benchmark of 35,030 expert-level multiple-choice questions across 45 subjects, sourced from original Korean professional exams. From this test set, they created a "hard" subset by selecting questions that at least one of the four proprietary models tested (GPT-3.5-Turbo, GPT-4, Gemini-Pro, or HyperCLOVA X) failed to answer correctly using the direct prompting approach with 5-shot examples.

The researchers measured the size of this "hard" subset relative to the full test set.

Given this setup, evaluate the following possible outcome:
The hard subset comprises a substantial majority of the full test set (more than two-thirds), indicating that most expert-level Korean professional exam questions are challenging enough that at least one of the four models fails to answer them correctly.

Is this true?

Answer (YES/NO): NO